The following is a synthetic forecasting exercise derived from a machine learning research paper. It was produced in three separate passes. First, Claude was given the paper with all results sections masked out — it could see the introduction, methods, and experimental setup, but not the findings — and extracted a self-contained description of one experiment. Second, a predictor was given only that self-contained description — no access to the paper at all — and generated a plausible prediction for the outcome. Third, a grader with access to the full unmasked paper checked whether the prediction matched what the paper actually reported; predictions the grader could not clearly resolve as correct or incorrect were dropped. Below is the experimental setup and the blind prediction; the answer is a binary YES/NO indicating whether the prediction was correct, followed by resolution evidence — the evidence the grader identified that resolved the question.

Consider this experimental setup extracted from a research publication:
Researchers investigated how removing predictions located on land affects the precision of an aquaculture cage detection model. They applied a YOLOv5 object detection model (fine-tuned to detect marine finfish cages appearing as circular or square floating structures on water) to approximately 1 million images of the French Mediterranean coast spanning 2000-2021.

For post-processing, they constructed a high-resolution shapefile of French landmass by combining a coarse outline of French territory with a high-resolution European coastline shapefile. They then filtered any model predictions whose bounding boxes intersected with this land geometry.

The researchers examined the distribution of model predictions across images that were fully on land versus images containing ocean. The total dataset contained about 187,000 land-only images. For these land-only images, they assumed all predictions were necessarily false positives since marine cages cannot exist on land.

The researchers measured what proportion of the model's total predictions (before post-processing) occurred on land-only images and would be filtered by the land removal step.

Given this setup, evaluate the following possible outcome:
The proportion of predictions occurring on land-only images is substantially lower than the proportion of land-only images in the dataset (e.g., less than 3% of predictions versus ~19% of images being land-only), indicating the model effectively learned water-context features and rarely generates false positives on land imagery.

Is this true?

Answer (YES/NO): NO